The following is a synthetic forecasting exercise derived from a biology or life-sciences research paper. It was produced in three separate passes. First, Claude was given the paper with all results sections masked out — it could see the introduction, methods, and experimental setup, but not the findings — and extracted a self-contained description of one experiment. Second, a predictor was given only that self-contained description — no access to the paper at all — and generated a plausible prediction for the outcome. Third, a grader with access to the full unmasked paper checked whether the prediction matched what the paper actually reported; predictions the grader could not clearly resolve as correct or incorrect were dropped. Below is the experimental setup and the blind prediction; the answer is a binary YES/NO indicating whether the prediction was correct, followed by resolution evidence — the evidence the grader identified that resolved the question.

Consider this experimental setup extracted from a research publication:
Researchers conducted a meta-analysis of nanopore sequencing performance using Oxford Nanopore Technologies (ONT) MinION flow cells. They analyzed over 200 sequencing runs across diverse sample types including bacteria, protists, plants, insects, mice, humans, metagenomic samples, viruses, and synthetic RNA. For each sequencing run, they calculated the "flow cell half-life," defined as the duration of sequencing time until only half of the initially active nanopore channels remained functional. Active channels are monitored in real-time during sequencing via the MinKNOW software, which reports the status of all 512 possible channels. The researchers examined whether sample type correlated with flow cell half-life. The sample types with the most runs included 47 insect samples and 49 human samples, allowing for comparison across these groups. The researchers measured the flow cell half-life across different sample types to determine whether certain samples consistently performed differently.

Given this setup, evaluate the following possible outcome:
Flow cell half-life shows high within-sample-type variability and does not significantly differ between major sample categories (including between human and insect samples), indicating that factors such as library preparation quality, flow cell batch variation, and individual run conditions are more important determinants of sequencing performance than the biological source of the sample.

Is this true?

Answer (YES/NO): NO